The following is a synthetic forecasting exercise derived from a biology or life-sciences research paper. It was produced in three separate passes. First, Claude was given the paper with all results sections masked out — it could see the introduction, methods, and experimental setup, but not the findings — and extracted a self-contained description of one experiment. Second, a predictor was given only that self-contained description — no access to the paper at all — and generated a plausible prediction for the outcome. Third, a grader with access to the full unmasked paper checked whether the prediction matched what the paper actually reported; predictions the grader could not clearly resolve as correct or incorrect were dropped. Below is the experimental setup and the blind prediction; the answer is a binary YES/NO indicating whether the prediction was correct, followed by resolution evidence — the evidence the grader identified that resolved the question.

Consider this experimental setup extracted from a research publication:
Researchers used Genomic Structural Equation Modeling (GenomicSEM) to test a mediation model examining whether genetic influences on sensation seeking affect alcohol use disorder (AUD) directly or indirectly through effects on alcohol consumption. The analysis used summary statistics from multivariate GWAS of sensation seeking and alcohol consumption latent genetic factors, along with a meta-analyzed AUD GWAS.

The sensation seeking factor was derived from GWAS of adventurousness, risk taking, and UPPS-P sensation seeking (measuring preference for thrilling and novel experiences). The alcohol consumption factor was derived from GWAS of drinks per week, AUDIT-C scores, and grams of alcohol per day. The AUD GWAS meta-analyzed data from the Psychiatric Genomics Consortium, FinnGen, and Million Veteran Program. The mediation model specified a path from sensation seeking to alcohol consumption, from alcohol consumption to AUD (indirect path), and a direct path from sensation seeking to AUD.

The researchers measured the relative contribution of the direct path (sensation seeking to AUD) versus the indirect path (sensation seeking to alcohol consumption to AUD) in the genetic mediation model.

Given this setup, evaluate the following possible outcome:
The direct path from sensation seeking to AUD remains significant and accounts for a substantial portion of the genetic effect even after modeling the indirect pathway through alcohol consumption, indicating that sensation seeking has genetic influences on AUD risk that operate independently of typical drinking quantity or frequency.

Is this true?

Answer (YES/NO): NO